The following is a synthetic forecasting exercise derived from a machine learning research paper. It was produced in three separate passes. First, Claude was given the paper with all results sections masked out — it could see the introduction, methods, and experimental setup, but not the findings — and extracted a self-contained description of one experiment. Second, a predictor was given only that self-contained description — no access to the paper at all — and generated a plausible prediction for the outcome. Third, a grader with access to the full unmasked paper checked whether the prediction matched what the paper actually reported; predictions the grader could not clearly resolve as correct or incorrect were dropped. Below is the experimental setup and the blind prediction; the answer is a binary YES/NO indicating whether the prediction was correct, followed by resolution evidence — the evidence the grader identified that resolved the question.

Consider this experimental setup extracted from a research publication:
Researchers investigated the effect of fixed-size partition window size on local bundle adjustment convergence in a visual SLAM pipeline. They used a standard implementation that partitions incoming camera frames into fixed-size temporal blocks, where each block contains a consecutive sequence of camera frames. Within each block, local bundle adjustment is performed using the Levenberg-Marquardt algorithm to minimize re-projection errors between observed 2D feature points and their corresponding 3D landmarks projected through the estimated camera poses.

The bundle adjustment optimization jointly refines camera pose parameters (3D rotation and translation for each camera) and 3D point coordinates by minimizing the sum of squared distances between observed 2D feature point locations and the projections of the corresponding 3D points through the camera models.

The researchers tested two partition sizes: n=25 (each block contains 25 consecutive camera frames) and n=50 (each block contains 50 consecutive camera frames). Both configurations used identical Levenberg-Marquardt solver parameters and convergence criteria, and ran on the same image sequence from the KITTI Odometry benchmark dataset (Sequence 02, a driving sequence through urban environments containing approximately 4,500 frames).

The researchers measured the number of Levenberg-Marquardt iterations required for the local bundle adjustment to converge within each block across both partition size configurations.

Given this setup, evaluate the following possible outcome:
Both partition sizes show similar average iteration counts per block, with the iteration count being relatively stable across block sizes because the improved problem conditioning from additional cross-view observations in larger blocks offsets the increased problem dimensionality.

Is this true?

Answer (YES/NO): NO